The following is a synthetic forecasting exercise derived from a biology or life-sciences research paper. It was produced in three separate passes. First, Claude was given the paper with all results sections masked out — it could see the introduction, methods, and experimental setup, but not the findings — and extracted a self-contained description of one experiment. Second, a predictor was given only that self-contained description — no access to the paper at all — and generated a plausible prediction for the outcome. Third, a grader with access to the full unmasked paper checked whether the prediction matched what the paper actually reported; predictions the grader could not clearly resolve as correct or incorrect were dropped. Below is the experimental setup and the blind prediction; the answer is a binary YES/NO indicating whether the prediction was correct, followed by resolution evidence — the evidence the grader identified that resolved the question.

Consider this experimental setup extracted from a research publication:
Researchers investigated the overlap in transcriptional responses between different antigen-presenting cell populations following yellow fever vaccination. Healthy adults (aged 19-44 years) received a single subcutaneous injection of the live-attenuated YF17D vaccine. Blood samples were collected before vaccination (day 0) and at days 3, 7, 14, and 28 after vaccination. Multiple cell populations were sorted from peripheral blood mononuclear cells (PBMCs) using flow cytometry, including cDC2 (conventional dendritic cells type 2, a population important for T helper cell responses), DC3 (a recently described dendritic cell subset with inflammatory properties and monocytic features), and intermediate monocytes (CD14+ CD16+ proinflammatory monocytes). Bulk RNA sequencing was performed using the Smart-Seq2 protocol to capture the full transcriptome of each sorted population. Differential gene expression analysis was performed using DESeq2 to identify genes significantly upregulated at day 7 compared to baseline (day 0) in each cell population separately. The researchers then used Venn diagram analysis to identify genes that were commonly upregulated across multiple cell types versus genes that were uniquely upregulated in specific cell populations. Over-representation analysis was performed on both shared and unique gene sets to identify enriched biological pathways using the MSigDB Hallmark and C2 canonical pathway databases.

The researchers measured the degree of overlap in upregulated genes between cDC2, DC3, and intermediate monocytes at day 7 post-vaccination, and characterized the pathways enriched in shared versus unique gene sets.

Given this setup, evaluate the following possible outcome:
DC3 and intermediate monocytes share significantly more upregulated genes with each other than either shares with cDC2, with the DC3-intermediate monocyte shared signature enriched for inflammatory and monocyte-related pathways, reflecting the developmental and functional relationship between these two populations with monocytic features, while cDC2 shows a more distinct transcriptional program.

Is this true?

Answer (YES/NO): NO